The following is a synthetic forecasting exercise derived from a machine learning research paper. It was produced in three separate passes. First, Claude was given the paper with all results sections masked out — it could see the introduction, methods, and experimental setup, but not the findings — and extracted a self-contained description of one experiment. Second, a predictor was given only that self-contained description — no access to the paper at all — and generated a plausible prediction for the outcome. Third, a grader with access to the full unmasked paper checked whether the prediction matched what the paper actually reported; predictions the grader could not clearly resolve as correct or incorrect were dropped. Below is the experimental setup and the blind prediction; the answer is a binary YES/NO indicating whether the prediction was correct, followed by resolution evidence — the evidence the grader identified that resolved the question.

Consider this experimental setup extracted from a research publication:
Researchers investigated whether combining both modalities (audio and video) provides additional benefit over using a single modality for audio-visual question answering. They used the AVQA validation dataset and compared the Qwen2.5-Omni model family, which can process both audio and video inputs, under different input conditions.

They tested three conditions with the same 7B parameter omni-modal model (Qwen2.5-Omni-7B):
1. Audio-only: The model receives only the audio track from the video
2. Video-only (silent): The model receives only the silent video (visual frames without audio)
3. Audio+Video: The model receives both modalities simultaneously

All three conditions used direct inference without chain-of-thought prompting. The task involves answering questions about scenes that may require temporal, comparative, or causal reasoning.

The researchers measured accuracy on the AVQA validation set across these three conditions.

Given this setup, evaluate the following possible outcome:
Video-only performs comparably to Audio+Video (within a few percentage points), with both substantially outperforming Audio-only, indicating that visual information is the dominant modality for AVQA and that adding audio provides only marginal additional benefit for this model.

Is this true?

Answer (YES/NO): YES